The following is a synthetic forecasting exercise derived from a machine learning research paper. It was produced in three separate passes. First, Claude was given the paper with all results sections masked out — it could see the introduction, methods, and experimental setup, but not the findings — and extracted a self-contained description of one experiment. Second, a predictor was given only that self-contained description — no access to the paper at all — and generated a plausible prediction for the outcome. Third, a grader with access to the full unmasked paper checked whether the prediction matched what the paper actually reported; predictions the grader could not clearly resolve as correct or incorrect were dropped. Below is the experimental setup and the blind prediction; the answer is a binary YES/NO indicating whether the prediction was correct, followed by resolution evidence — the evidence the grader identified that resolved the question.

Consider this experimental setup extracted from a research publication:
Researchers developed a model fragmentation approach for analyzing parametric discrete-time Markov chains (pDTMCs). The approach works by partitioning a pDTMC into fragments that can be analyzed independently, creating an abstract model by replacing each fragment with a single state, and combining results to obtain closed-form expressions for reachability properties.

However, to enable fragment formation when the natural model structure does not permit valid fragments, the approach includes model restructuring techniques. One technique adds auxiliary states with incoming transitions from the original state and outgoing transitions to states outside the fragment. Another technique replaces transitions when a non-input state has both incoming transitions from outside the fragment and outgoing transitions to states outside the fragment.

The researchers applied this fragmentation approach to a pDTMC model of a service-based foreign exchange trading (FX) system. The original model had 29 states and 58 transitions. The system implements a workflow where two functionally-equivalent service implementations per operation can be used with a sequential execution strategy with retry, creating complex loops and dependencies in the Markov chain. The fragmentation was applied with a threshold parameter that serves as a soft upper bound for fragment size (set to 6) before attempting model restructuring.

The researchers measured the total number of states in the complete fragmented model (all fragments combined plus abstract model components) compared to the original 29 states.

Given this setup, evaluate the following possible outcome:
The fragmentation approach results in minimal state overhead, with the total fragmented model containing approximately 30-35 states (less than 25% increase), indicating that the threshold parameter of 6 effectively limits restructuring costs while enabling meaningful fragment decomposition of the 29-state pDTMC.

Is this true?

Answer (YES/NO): NO